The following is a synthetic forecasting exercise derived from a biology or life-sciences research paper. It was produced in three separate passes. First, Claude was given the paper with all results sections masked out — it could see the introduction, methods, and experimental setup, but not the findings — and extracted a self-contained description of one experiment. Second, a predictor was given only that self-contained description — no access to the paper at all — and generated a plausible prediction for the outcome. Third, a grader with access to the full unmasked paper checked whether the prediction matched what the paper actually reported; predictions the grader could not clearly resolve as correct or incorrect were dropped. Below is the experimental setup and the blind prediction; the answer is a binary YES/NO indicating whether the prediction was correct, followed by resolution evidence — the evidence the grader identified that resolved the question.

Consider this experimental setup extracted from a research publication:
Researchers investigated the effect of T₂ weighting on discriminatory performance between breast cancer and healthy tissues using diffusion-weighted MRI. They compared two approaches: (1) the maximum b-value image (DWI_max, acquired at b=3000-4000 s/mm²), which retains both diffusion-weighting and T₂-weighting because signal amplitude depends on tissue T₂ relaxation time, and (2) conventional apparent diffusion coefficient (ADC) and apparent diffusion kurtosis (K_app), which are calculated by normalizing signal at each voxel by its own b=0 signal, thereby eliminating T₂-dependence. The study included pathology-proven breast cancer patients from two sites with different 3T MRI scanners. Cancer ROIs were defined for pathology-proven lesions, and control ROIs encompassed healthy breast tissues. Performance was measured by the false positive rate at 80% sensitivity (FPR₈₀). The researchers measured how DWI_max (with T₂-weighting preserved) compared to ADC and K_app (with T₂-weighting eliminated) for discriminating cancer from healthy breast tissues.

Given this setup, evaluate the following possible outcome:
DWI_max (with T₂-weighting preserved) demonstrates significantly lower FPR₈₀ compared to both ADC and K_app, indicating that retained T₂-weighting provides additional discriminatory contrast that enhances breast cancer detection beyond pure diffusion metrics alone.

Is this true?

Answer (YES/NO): YES